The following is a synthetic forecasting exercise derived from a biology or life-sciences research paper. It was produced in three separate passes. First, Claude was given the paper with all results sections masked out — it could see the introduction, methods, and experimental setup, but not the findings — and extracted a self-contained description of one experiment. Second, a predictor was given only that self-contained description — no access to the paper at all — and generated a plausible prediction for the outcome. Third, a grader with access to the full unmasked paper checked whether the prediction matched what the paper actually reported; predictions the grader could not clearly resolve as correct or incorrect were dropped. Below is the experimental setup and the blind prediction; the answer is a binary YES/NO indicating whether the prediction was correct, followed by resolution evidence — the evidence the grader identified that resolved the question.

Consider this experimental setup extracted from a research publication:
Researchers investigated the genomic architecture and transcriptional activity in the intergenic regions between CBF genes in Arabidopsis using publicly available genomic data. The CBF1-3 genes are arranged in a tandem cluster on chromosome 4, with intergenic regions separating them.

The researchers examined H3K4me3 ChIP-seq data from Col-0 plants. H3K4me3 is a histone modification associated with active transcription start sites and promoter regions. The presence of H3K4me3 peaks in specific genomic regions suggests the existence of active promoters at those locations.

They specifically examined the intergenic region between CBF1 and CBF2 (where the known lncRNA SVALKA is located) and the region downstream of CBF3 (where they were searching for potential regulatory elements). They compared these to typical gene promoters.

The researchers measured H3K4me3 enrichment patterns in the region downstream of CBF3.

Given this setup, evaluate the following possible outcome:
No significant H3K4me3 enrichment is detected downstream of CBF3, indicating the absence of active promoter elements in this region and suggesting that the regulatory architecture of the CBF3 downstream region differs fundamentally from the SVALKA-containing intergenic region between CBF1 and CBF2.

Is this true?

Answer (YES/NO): NO